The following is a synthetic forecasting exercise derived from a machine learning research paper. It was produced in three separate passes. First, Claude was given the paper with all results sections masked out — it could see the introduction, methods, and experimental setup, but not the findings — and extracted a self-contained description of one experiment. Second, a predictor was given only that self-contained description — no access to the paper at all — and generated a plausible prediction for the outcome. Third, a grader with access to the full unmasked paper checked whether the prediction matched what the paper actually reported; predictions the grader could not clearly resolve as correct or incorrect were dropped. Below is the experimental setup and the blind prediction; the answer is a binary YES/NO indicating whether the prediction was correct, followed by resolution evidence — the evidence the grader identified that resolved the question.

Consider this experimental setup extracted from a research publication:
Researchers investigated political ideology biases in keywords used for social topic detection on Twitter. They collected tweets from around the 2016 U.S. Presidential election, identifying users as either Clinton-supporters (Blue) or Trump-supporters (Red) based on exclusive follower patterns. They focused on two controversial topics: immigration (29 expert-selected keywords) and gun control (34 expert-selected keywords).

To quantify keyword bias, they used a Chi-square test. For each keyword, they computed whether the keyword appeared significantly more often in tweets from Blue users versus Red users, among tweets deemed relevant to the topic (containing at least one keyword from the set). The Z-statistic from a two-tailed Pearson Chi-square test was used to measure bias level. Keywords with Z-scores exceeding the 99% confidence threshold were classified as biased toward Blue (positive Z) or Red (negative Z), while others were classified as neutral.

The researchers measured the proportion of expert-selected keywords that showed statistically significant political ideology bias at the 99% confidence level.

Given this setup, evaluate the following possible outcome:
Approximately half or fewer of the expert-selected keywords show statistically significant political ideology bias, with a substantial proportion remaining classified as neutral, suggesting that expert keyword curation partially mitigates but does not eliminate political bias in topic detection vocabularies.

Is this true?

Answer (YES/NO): NO